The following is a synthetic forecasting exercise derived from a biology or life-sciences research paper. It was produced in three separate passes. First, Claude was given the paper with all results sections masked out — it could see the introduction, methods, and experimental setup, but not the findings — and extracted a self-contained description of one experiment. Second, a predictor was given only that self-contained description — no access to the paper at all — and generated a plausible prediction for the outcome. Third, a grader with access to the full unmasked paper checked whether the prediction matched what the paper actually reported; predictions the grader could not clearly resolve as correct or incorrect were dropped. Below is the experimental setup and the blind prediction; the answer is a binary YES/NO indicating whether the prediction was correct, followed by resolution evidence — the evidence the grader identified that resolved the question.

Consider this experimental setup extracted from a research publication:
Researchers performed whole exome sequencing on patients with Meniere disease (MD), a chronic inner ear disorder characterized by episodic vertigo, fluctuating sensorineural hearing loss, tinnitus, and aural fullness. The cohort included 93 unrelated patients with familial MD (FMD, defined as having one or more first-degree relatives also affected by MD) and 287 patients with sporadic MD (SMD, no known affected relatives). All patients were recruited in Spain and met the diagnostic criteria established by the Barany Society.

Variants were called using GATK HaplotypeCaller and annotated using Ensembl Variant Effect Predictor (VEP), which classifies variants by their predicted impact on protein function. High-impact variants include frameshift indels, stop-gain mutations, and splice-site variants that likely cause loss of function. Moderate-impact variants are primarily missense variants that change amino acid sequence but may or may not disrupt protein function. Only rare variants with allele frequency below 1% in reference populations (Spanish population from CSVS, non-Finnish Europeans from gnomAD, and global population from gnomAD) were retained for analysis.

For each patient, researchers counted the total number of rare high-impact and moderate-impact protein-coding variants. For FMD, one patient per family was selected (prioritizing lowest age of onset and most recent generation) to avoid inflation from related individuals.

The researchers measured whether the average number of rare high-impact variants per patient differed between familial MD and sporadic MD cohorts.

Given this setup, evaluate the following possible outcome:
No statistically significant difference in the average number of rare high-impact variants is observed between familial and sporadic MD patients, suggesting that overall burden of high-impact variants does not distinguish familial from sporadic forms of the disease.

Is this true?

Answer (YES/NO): NO